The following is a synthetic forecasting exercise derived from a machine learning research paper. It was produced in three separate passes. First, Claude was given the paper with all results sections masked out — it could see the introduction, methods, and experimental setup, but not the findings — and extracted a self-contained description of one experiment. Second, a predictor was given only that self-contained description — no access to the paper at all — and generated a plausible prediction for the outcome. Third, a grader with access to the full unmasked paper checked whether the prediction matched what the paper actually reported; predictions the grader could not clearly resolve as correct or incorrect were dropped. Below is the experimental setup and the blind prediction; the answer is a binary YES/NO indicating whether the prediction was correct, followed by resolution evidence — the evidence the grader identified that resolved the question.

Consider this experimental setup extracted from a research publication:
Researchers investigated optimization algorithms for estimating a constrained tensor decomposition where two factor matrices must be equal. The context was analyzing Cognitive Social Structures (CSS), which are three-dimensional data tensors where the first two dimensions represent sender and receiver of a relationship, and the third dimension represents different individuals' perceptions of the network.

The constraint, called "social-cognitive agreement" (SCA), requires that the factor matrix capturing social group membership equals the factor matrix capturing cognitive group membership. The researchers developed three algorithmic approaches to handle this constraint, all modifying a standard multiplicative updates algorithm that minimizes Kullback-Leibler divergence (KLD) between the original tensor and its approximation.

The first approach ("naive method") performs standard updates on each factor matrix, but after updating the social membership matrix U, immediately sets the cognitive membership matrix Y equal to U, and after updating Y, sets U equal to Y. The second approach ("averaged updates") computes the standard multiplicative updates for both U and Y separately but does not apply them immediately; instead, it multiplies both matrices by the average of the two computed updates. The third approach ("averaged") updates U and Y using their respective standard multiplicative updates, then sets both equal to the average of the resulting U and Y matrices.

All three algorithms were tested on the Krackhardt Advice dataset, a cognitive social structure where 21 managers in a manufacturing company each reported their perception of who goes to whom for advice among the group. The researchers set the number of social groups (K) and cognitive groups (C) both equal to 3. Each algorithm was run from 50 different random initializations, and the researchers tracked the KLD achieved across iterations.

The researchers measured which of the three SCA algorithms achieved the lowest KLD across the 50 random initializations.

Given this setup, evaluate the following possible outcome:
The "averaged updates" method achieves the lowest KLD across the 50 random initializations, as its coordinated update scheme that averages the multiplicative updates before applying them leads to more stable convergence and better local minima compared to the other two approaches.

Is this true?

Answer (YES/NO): NO